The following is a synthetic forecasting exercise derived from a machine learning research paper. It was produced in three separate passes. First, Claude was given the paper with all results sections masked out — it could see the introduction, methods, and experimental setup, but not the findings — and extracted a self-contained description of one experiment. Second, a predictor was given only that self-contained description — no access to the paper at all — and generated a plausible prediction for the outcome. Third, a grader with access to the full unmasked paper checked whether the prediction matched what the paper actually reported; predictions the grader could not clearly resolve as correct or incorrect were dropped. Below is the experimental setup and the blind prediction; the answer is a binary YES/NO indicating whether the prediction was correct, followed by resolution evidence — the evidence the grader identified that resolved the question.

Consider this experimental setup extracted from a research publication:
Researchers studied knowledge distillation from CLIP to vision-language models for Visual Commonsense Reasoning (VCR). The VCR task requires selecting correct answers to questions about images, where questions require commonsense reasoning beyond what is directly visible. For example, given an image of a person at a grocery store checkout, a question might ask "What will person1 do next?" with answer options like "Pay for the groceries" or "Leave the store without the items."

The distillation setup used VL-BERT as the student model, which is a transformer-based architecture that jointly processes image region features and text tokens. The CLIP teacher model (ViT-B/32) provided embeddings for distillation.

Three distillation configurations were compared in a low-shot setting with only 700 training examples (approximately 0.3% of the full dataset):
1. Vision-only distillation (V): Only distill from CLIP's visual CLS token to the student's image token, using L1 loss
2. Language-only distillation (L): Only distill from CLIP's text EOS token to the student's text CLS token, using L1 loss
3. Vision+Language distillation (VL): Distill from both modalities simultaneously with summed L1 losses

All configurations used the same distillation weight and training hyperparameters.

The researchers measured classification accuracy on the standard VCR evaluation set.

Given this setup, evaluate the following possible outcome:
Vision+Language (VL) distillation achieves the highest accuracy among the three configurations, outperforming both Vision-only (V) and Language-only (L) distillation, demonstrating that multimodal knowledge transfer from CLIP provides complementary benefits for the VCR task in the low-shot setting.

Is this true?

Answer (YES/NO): YES